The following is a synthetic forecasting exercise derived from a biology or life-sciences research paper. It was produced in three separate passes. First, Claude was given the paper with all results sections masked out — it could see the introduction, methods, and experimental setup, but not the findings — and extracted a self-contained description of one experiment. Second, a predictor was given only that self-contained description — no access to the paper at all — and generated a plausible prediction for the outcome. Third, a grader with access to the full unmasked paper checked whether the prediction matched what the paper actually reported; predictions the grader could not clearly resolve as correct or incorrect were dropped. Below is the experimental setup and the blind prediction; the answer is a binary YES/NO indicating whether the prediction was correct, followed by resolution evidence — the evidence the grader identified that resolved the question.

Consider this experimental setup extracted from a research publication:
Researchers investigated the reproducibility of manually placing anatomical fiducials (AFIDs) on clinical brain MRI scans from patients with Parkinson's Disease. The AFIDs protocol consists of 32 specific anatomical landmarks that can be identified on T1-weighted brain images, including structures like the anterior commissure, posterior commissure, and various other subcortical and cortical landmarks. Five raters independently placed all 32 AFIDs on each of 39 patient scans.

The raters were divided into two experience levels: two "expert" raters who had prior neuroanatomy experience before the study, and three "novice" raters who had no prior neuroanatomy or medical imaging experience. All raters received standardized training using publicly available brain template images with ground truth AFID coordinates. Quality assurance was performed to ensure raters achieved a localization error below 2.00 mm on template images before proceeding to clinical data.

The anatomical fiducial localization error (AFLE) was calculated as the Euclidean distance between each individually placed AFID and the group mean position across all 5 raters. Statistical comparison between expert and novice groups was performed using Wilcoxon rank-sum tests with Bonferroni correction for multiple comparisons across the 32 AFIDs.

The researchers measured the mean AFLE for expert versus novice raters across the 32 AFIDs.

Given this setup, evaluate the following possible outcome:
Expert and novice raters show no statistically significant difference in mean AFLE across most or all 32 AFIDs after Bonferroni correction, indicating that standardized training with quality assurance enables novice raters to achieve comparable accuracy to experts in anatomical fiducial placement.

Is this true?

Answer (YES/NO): NO